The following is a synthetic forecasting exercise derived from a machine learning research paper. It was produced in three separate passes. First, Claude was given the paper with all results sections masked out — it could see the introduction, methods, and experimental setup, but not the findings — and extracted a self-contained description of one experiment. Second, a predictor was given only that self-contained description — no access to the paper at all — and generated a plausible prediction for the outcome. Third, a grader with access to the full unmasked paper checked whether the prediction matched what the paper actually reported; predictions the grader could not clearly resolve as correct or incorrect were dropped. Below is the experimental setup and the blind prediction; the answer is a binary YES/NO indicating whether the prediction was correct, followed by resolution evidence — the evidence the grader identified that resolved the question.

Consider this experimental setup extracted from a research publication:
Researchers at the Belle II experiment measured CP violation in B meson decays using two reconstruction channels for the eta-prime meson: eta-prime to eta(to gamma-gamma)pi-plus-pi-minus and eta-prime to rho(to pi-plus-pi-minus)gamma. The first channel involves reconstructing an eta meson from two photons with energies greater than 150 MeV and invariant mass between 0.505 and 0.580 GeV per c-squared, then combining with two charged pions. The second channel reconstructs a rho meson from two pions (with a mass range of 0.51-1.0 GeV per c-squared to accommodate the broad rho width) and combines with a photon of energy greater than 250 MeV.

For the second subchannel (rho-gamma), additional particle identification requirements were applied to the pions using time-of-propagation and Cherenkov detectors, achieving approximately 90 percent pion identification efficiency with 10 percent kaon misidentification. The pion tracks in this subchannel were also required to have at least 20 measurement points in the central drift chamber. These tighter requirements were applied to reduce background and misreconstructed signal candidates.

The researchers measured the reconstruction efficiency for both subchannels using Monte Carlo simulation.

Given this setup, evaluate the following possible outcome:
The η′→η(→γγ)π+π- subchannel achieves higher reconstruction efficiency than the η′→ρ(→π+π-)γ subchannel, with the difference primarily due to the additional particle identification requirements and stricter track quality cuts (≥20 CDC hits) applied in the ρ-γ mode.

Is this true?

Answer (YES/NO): NO